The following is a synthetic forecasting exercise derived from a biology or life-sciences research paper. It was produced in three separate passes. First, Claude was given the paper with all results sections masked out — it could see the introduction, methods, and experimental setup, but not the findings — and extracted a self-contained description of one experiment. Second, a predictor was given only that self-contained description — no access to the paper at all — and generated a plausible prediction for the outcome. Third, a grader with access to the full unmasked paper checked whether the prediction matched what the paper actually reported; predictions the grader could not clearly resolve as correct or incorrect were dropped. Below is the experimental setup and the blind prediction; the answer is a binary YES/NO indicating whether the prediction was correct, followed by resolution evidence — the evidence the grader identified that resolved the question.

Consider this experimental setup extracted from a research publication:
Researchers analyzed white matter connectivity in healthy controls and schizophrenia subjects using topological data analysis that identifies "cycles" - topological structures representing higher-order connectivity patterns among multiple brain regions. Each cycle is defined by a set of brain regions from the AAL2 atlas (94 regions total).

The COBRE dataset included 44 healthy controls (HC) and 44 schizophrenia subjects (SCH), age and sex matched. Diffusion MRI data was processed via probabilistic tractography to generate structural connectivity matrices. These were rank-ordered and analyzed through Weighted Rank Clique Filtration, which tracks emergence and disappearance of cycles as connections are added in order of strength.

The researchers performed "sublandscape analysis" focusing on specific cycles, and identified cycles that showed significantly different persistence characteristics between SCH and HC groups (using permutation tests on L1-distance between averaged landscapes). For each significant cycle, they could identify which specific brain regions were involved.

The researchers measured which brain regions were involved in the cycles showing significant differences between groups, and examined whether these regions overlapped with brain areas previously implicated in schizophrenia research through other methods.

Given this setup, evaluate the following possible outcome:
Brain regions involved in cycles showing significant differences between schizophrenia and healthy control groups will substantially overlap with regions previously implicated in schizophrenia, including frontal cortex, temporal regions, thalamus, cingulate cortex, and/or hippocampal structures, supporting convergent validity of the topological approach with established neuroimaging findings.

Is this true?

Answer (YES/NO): YES